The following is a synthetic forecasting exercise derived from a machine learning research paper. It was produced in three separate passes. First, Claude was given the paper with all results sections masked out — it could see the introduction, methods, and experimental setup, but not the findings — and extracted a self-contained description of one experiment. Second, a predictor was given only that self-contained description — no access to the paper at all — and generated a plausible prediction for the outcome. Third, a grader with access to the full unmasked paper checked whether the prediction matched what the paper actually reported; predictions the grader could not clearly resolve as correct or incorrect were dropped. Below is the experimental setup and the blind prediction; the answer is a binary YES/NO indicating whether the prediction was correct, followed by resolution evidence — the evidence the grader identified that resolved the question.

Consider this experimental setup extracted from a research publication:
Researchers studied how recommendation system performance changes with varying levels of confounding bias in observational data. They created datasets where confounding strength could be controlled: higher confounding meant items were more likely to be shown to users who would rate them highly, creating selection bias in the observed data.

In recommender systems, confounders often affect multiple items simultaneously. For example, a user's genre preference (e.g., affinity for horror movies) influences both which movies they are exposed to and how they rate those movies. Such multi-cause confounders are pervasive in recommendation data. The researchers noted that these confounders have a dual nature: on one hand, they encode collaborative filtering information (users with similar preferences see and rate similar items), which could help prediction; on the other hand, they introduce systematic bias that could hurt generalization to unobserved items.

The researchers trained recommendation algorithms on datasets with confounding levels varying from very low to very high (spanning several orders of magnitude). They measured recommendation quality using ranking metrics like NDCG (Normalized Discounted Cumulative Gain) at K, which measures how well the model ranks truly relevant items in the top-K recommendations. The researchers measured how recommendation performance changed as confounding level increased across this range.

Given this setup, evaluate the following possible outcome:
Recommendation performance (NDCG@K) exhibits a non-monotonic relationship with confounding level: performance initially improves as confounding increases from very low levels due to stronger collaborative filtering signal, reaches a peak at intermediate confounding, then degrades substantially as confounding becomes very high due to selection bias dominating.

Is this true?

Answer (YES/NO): YES